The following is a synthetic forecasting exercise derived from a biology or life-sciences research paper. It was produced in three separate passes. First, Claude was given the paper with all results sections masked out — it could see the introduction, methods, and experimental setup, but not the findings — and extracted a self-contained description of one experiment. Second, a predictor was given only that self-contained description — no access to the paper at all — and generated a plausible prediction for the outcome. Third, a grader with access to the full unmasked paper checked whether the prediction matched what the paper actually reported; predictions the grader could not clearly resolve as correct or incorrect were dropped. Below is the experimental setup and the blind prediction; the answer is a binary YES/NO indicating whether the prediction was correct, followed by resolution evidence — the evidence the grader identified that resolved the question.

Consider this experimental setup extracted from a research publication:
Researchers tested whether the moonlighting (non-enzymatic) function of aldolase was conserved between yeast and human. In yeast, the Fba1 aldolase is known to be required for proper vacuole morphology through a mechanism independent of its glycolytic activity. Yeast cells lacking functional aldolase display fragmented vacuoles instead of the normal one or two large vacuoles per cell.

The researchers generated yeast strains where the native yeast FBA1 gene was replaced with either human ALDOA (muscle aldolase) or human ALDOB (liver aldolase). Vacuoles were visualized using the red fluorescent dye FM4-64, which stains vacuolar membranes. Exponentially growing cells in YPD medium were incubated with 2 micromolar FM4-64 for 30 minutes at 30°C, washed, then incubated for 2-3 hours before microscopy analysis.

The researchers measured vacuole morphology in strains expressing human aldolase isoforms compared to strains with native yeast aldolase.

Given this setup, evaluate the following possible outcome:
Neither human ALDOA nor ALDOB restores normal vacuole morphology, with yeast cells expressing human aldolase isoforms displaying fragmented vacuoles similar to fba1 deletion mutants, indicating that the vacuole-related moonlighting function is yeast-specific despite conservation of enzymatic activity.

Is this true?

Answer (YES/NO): NO